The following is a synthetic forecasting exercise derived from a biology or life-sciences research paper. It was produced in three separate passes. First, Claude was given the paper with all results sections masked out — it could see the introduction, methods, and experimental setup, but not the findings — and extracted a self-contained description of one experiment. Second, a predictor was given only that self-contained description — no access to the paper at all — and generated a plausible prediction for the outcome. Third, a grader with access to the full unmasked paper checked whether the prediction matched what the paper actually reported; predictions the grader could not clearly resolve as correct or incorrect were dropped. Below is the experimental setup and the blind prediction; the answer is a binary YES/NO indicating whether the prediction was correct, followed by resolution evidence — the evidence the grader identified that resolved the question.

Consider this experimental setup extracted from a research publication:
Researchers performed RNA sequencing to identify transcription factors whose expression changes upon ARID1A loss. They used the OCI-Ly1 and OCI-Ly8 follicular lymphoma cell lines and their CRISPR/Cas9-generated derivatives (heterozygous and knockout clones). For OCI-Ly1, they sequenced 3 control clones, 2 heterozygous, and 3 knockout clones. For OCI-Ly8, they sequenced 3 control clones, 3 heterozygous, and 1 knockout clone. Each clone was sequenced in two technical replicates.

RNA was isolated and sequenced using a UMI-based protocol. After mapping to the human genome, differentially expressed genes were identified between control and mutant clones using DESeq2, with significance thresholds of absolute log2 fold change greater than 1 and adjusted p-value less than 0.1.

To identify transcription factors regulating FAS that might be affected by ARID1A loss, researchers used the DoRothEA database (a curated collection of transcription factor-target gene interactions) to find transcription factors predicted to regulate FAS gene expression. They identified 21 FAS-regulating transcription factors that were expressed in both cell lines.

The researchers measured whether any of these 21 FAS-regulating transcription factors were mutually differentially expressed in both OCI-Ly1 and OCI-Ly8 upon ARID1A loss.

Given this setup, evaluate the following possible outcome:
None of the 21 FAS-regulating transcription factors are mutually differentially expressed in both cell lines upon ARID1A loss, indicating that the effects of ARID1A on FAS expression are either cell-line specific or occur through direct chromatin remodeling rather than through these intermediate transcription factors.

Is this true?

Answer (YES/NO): YES